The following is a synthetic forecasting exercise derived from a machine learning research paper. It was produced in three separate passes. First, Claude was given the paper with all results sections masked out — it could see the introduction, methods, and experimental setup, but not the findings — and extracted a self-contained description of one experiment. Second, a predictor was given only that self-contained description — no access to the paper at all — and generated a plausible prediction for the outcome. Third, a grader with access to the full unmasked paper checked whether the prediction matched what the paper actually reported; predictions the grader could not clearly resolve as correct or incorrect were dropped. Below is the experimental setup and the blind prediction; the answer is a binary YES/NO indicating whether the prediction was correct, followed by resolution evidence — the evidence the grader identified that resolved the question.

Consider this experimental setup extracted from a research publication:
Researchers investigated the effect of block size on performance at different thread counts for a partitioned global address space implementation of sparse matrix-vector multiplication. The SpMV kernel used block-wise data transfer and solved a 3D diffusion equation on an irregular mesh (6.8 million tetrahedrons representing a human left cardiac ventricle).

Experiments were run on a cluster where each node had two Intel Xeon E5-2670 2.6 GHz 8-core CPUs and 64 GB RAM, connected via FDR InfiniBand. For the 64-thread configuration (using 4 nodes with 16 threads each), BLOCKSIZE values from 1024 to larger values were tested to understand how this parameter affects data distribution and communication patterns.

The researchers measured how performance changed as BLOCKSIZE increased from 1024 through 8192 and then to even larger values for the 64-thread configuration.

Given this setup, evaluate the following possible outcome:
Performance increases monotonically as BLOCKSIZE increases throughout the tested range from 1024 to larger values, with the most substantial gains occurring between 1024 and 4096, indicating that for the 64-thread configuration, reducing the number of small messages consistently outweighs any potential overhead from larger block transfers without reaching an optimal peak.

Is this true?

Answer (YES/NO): NO